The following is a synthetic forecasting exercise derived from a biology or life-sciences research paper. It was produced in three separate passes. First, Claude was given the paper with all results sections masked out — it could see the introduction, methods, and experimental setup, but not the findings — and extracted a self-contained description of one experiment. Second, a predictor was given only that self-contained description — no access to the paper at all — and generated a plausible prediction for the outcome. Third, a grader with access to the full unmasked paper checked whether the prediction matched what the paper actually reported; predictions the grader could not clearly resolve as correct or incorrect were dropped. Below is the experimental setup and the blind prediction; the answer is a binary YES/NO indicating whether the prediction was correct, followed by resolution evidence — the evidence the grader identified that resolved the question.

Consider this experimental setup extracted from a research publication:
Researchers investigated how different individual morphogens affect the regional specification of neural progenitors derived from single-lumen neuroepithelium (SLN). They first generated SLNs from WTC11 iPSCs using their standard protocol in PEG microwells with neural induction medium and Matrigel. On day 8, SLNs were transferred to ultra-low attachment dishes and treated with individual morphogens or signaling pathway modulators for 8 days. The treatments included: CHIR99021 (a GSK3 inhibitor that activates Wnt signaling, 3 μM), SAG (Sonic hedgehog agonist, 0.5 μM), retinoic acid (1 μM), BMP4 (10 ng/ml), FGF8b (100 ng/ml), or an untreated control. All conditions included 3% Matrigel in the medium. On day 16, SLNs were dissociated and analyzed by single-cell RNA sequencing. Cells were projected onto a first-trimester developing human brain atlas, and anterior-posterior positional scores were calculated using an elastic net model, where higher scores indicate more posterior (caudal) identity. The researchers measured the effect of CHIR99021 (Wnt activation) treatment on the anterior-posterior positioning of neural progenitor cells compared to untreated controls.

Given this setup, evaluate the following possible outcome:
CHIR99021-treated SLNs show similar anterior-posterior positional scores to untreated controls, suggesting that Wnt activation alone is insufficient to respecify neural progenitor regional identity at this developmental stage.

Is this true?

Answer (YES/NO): NO